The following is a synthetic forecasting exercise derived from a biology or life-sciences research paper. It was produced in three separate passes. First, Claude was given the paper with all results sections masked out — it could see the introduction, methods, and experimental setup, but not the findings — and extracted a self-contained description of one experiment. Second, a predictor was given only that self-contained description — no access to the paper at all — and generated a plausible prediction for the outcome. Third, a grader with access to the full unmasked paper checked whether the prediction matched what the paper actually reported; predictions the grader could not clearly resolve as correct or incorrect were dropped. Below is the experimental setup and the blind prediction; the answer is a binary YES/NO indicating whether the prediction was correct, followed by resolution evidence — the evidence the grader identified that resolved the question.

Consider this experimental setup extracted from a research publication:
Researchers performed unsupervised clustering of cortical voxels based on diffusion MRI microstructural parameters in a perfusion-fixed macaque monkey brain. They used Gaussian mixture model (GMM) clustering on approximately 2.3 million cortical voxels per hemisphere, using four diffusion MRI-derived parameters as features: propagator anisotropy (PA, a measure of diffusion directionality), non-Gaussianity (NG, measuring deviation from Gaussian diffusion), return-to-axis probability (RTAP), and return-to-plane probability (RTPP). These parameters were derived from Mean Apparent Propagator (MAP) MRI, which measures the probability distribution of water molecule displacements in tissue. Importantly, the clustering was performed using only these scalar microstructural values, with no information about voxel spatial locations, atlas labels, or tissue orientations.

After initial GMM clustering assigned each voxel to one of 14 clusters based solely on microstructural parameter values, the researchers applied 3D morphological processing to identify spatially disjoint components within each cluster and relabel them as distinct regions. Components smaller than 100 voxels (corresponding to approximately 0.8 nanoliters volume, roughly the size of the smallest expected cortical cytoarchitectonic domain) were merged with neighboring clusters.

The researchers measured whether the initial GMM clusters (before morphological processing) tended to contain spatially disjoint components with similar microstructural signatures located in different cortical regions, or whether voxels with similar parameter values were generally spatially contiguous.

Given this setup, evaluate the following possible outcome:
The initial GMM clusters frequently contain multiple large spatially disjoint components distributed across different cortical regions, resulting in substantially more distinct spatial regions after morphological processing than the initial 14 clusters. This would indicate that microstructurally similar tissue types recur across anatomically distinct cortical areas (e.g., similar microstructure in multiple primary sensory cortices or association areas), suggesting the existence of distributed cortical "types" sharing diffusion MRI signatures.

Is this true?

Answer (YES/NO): YES